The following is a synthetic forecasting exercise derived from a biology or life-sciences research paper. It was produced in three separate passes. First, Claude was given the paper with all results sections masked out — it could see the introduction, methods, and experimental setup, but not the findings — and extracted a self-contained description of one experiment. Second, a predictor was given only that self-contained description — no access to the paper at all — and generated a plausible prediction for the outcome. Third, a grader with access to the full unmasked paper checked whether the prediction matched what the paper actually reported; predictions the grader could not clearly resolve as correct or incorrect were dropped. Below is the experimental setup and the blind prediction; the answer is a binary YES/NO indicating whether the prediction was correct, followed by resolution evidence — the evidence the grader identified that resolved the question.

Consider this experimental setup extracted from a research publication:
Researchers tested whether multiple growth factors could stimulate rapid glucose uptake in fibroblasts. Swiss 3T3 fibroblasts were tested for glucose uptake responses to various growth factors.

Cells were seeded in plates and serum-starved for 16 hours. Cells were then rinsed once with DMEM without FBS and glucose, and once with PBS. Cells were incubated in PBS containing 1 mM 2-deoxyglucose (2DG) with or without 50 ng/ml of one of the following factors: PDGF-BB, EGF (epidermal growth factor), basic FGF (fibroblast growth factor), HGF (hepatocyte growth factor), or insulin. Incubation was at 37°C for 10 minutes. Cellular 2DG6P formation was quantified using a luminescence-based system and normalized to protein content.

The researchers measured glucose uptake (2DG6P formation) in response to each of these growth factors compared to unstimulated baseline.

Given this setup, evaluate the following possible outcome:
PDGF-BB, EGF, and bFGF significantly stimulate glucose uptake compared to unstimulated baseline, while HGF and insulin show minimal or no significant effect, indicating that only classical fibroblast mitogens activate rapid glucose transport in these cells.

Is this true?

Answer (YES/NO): NO